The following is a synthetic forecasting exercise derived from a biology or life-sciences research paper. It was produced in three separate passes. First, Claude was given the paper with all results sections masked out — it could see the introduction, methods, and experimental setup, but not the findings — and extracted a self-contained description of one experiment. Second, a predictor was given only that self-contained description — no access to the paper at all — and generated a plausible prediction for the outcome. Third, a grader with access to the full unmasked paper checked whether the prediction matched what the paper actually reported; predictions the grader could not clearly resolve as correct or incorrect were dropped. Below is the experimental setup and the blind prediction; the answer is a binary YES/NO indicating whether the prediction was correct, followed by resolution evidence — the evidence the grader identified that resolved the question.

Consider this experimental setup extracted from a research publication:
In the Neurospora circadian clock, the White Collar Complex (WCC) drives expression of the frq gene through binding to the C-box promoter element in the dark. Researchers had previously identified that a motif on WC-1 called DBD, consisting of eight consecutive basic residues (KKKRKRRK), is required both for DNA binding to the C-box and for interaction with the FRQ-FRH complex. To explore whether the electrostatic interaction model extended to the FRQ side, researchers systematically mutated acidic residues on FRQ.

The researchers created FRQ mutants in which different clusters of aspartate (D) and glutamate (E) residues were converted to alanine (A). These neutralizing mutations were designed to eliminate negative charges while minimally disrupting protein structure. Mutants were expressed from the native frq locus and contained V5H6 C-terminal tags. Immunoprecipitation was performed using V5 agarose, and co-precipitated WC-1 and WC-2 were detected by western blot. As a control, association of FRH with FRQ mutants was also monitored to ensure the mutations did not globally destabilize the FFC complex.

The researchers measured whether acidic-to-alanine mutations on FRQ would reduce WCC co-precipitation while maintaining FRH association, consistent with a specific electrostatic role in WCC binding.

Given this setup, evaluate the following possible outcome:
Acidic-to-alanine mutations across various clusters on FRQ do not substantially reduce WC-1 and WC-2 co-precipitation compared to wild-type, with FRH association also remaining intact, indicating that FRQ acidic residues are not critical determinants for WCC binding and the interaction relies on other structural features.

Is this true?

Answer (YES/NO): NO